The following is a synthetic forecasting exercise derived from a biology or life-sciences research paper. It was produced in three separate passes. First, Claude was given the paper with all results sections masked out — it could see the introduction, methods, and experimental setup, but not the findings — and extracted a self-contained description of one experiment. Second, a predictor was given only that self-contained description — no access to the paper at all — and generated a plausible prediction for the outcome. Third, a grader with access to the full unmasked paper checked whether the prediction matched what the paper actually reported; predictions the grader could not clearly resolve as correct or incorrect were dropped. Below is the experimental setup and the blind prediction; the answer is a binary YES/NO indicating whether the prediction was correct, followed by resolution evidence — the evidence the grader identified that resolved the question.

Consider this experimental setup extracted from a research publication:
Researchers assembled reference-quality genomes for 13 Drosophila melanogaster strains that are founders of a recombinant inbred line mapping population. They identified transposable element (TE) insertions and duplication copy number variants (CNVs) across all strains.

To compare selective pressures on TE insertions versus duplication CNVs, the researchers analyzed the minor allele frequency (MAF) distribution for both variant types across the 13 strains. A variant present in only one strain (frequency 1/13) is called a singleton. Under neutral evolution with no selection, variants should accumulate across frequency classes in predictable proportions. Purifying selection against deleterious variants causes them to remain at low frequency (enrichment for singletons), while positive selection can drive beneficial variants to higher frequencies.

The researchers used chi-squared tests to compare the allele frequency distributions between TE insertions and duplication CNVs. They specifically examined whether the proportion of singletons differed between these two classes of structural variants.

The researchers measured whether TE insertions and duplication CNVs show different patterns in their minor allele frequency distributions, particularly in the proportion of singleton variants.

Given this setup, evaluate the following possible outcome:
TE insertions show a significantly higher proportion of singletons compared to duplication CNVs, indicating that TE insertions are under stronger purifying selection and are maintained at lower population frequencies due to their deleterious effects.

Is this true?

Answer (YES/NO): YES